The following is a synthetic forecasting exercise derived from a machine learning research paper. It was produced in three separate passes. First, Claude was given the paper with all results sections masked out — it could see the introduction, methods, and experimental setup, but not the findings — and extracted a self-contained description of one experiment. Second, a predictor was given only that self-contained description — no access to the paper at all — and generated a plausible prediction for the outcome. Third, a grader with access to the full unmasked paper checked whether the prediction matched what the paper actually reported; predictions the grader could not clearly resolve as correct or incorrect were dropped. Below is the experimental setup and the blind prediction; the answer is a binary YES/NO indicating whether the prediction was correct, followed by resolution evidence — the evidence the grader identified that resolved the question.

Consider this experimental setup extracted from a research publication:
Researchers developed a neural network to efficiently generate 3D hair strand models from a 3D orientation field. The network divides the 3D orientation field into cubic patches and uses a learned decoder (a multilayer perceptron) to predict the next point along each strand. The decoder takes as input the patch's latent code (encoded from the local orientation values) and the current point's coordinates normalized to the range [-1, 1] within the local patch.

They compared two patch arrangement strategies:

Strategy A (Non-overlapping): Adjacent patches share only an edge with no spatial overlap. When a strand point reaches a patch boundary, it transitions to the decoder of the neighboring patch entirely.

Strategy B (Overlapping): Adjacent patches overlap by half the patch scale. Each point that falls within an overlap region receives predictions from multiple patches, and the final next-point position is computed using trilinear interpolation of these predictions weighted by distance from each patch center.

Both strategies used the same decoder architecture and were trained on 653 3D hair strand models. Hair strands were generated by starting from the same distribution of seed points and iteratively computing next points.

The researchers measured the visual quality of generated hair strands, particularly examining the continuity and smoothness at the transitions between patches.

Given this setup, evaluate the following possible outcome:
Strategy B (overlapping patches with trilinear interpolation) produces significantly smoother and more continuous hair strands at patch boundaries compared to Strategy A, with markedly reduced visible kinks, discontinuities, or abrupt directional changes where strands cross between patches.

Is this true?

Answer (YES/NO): YES